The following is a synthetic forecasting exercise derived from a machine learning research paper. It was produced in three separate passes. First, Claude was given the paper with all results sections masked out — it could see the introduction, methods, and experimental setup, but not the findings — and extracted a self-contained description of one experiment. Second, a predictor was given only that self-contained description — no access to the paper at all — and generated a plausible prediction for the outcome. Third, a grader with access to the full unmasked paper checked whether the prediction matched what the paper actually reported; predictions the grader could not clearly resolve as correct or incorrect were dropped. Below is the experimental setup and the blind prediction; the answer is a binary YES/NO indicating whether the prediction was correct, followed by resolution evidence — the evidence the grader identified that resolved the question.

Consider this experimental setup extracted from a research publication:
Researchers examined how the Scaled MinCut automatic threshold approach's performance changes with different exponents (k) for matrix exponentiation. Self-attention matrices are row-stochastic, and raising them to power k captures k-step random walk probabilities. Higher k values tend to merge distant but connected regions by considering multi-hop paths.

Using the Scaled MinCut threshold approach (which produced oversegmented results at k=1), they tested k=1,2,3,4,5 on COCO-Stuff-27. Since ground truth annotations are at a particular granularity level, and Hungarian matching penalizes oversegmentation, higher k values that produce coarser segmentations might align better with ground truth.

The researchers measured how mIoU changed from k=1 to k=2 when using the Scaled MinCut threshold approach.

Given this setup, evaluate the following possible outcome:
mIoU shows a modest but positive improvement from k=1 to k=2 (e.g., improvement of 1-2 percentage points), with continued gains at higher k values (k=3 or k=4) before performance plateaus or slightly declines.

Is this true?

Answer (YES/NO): NO